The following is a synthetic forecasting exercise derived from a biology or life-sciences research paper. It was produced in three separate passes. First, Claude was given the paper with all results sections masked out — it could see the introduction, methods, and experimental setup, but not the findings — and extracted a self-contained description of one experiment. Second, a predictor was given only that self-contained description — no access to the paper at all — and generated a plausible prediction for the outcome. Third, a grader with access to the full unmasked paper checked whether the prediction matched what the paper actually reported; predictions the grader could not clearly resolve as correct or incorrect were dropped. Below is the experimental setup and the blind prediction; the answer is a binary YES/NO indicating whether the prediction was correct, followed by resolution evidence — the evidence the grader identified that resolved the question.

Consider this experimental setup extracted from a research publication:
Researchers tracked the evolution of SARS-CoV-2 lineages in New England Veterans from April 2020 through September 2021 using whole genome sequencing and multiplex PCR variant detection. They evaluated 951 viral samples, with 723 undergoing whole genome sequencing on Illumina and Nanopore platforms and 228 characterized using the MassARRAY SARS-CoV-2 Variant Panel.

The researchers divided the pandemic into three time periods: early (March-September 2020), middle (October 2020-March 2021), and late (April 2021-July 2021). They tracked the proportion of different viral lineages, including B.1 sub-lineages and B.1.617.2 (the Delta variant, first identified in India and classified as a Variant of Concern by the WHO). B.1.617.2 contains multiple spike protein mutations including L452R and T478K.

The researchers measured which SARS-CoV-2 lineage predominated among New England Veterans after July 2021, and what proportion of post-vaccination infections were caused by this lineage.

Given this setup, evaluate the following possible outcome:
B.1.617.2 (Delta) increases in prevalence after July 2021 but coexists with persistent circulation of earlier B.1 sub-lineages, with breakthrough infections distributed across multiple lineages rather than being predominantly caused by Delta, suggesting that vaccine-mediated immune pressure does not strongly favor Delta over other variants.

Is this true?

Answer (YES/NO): NO